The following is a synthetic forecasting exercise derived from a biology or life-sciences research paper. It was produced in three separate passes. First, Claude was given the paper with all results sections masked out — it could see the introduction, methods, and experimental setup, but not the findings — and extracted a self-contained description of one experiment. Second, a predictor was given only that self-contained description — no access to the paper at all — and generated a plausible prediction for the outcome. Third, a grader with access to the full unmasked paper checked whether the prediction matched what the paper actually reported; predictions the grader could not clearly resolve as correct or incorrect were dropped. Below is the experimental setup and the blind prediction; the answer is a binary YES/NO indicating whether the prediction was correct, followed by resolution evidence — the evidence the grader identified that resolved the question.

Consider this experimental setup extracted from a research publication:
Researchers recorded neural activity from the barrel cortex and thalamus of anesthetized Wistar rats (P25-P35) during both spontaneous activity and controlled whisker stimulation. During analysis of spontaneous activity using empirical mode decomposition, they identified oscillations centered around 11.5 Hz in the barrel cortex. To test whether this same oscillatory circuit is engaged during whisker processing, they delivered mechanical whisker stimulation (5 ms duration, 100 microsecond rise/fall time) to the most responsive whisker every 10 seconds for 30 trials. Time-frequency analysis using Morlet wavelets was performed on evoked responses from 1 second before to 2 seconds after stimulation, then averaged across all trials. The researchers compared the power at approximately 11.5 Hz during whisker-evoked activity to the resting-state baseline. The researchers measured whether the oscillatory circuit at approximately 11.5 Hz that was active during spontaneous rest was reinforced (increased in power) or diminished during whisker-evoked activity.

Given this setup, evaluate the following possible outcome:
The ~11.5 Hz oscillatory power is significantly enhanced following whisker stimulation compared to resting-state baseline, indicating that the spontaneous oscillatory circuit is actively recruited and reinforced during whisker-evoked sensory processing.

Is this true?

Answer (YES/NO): YES